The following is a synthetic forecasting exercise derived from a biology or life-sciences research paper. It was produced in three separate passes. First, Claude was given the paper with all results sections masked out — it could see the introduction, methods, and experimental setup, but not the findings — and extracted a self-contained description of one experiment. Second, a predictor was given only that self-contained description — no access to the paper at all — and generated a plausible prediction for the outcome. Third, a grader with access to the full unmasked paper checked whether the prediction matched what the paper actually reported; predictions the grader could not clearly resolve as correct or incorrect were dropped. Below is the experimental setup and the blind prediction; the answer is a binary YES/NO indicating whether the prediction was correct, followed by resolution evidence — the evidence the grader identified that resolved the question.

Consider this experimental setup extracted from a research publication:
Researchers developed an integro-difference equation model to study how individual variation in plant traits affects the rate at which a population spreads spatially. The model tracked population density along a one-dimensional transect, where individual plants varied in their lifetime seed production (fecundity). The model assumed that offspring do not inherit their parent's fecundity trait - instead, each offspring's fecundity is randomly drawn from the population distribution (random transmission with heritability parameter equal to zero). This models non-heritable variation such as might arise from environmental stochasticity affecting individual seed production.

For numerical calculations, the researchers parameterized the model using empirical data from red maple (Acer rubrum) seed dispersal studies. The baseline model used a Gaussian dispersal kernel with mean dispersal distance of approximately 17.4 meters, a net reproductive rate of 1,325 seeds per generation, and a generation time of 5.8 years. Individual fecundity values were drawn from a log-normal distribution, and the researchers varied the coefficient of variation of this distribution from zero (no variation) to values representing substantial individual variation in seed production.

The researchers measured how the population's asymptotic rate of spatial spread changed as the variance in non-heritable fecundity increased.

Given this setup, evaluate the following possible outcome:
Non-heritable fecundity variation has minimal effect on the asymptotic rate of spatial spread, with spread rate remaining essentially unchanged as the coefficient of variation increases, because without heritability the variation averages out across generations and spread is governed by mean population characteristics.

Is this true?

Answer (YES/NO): YES